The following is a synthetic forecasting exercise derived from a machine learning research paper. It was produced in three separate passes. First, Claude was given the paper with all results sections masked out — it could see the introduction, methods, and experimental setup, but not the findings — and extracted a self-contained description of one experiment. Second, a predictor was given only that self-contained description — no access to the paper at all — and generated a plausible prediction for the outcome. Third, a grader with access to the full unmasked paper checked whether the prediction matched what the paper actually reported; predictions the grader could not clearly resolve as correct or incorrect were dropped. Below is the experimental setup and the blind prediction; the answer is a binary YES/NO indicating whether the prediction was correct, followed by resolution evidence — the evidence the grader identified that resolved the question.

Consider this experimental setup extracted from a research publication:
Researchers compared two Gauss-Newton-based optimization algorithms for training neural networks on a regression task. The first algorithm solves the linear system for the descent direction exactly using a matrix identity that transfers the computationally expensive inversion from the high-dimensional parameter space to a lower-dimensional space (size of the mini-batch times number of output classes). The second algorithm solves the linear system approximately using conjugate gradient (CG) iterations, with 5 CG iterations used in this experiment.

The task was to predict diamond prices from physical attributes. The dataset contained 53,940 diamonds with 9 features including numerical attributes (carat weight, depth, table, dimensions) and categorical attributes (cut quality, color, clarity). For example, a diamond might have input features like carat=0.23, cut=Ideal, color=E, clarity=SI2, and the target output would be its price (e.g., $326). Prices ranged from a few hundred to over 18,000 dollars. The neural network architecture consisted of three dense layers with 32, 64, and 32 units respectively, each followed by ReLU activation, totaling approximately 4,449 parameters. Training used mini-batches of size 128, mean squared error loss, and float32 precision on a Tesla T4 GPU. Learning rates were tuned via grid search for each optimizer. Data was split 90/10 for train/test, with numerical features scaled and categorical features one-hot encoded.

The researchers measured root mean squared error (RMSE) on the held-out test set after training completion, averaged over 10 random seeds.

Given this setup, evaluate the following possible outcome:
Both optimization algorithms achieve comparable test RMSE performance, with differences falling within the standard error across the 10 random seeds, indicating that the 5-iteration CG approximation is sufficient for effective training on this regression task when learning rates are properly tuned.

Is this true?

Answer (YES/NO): NO